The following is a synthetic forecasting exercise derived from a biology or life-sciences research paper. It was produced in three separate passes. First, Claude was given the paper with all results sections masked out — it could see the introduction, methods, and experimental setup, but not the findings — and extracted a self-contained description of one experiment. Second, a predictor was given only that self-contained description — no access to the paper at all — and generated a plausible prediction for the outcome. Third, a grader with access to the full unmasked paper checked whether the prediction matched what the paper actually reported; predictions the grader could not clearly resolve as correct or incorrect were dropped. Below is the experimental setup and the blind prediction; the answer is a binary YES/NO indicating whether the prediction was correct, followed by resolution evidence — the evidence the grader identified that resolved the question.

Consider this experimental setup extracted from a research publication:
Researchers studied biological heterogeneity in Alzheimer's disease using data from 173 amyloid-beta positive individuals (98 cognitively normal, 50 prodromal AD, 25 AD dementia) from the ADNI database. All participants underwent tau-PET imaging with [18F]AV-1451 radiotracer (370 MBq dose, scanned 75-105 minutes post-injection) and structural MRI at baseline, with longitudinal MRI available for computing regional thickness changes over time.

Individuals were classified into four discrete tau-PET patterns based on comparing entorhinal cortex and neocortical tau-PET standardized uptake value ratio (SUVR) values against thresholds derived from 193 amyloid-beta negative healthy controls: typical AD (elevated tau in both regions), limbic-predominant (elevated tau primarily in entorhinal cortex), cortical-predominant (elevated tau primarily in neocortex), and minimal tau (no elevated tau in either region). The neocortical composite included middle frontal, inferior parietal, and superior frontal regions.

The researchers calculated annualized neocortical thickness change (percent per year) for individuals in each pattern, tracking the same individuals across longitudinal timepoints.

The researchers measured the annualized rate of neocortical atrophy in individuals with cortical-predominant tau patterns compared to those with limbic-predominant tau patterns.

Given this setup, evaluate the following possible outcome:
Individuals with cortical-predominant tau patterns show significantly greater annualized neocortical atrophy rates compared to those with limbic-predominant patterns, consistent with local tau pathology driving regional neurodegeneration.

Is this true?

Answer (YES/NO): NO